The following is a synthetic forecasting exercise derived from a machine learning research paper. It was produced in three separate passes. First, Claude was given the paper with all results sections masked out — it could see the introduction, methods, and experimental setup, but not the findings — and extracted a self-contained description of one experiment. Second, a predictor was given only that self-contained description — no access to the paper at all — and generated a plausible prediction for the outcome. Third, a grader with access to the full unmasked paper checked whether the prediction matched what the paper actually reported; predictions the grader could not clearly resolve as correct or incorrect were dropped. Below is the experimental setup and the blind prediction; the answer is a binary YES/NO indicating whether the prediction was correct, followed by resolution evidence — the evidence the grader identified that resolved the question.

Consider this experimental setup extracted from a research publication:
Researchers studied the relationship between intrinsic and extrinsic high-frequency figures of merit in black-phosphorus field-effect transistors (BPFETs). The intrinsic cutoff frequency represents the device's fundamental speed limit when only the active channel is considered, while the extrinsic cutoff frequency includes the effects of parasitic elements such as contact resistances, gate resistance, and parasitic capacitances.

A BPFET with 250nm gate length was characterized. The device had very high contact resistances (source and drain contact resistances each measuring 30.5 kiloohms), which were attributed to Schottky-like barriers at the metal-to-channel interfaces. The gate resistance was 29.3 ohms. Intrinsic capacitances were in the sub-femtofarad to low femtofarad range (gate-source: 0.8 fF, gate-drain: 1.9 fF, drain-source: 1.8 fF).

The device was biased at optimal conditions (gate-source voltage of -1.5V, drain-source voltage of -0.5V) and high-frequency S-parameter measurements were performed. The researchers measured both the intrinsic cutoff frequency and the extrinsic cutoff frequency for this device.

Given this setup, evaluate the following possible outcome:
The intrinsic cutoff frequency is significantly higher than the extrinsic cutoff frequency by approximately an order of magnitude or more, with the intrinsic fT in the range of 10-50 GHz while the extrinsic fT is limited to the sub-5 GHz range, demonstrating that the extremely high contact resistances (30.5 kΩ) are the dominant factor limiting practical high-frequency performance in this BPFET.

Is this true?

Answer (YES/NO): NO